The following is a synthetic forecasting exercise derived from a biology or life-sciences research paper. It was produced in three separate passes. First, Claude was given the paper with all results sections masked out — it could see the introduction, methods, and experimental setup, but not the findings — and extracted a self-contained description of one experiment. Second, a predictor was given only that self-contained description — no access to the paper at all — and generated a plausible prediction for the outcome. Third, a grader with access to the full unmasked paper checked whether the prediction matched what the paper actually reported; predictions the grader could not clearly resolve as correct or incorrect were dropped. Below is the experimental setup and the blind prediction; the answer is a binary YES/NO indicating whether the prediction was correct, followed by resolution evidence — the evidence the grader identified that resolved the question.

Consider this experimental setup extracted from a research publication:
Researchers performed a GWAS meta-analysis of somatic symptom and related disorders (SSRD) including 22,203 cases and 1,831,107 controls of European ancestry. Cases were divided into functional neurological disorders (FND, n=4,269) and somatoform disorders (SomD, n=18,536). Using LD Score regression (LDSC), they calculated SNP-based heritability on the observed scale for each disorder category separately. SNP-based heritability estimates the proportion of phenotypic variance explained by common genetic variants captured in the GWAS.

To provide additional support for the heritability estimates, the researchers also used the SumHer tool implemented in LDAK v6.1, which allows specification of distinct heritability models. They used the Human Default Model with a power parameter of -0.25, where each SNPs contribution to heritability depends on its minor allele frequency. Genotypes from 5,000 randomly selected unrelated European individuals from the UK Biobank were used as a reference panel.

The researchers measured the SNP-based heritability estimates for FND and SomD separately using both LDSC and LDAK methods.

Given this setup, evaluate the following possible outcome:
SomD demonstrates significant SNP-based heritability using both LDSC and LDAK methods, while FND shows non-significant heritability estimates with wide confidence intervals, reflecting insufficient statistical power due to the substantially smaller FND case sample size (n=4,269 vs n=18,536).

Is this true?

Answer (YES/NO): NO